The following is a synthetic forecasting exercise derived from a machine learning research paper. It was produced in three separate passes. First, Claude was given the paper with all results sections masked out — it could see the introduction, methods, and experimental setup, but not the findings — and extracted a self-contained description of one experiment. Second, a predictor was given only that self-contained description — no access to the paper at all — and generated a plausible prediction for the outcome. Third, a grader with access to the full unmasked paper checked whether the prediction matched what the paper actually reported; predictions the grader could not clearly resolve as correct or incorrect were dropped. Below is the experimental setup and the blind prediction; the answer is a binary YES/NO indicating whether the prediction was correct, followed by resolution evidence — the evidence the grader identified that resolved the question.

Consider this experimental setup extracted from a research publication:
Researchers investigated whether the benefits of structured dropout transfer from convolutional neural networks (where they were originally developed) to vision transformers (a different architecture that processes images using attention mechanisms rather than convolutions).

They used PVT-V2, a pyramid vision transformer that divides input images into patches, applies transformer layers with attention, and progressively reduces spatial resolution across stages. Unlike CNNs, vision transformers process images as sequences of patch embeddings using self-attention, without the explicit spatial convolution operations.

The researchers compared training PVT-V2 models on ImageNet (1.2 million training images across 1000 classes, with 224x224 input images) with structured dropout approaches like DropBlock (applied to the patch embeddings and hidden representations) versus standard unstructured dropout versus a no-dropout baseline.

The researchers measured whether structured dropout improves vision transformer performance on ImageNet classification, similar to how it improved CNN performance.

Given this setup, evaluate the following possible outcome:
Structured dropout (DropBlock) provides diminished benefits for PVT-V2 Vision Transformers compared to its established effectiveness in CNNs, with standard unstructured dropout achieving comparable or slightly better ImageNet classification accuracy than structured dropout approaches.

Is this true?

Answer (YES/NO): NO